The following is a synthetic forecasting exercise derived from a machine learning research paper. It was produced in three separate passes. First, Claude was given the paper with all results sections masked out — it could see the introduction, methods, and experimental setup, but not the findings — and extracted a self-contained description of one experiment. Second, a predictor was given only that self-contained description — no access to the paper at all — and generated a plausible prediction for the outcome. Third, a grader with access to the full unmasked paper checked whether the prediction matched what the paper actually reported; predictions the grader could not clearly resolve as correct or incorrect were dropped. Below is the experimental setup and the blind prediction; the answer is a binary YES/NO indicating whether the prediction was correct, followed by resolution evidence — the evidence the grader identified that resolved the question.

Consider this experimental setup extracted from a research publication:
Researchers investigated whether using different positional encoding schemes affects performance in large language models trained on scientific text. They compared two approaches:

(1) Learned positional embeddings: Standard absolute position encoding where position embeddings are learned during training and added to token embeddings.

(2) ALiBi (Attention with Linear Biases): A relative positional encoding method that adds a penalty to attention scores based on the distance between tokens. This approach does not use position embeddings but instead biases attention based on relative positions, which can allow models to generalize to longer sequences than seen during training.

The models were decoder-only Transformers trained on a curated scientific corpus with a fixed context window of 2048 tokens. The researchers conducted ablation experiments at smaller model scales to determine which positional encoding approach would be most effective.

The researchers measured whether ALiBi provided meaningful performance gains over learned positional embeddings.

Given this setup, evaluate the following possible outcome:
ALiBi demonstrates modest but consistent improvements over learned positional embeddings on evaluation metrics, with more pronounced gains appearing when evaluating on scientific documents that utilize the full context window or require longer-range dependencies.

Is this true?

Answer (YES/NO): NO